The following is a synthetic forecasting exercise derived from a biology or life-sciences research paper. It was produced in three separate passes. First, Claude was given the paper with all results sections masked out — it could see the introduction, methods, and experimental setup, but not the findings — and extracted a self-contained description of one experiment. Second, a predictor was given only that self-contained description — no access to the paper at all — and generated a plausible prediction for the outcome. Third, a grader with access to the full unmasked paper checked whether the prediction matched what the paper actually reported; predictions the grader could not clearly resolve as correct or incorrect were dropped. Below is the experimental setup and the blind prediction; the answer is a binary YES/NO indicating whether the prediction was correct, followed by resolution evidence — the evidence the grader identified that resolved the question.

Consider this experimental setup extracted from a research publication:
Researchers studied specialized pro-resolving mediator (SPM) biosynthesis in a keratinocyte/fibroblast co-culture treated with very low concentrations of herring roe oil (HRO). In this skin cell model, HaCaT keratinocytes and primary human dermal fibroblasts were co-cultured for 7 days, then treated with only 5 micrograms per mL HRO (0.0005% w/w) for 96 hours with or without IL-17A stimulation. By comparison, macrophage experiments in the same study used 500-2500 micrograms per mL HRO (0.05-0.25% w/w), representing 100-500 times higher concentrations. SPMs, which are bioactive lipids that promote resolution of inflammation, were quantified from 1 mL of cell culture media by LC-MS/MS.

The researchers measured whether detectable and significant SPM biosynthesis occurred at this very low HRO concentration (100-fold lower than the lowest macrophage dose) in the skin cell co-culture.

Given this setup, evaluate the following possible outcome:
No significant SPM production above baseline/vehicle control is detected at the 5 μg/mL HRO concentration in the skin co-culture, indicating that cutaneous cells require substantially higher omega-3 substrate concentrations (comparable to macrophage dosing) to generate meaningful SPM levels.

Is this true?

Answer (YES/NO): NO